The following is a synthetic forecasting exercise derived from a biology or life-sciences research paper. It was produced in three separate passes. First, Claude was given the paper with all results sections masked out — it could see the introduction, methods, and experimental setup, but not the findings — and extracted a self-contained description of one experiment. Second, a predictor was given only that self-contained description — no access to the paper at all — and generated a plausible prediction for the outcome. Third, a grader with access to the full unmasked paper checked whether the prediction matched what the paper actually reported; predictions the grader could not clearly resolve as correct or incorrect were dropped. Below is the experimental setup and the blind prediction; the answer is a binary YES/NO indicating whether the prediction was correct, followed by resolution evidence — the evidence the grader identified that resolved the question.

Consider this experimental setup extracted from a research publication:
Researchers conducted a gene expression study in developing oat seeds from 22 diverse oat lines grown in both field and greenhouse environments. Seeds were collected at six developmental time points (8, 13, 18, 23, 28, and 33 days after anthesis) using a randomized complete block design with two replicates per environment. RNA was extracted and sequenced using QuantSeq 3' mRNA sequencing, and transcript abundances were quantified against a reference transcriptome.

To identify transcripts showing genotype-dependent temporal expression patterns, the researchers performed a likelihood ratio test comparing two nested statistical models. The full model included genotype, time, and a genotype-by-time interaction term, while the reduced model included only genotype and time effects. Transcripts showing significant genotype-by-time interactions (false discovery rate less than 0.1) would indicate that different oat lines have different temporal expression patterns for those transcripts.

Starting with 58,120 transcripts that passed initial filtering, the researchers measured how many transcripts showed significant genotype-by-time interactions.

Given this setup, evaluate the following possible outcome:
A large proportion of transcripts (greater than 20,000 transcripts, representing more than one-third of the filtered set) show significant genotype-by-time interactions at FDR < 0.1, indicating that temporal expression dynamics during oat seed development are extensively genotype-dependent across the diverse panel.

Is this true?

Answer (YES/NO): NO